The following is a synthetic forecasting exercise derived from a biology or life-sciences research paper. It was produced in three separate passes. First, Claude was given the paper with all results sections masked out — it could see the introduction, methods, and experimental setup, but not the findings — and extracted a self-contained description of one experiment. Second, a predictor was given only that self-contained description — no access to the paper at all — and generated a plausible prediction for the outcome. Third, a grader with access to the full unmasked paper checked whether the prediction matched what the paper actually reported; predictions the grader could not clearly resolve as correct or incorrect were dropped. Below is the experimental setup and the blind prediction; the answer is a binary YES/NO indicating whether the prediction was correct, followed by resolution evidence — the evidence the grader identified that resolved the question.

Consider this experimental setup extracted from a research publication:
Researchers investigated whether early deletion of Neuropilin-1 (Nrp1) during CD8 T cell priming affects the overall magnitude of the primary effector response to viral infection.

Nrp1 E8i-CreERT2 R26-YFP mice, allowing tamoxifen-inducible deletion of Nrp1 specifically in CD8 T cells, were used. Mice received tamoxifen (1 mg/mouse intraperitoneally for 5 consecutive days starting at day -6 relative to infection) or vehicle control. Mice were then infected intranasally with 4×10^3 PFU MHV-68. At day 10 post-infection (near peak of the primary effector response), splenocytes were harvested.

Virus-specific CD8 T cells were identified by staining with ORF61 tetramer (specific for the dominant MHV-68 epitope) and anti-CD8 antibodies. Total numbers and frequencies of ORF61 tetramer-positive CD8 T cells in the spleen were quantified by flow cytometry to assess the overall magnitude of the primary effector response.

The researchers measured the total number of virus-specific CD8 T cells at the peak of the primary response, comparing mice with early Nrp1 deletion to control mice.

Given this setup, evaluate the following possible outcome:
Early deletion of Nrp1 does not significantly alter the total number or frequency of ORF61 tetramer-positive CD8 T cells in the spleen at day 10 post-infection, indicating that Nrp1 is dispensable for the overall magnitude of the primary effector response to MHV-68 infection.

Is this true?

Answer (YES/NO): YES